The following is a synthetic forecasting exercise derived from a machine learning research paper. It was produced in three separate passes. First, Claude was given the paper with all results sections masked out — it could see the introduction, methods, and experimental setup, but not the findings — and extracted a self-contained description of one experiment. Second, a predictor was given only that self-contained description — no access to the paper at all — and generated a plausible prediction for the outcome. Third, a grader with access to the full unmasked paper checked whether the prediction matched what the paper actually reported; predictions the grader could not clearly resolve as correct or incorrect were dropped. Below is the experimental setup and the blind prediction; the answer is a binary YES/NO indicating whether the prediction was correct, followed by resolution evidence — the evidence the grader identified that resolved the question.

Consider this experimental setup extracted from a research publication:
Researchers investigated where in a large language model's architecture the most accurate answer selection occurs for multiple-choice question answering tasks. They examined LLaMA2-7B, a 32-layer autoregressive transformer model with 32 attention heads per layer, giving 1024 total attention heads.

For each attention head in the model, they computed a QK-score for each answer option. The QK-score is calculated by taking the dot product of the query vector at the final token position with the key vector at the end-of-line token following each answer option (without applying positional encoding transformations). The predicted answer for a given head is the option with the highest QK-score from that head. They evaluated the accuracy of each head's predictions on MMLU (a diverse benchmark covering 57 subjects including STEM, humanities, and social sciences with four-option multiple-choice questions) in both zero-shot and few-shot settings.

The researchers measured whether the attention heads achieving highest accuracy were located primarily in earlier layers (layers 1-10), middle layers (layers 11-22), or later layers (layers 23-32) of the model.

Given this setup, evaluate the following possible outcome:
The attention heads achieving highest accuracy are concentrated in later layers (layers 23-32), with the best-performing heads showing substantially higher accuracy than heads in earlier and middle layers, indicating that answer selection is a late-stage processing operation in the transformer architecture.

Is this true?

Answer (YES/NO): NO